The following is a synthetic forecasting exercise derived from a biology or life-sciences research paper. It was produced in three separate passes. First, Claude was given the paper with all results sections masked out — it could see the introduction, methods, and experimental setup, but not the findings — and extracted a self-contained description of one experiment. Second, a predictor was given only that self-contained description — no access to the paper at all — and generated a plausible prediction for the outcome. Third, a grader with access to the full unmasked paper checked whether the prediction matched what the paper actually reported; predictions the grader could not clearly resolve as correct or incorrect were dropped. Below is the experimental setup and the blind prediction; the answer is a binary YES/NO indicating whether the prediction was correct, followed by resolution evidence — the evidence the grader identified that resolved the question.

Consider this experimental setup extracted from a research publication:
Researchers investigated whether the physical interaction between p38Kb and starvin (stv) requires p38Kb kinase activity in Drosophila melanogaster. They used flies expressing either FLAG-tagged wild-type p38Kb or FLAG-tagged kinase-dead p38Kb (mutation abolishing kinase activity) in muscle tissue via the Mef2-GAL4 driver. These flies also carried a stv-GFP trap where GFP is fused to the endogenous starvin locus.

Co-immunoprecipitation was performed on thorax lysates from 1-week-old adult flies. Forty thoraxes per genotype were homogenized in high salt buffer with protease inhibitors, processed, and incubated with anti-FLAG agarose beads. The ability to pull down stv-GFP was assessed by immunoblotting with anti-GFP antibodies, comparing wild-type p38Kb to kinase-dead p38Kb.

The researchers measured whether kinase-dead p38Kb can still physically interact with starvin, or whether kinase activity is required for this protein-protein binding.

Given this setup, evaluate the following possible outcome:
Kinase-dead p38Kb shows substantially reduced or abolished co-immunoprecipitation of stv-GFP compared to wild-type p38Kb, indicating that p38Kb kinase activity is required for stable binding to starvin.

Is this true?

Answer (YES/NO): NO